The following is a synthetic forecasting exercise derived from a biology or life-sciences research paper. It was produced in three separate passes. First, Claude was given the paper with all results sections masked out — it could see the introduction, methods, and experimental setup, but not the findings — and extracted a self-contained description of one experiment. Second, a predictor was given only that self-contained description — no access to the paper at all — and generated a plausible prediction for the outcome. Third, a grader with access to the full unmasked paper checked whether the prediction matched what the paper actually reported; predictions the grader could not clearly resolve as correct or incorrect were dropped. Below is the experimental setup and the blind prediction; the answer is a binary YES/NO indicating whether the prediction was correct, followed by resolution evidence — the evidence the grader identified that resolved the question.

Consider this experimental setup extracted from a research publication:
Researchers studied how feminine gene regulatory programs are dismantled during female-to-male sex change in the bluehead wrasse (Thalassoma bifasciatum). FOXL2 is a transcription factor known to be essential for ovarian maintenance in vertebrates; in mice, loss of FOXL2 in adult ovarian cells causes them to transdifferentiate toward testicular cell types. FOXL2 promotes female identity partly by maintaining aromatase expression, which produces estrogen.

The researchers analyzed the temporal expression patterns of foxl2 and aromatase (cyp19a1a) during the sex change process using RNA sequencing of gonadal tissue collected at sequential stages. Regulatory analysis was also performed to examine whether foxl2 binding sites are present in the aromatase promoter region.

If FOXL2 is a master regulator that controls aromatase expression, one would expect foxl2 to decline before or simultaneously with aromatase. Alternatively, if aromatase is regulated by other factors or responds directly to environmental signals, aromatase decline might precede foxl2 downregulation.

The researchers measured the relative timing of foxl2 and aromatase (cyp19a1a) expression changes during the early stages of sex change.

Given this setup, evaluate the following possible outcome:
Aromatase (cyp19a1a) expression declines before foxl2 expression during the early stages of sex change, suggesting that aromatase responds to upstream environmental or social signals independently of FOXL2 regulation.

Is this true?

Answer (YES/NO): YES